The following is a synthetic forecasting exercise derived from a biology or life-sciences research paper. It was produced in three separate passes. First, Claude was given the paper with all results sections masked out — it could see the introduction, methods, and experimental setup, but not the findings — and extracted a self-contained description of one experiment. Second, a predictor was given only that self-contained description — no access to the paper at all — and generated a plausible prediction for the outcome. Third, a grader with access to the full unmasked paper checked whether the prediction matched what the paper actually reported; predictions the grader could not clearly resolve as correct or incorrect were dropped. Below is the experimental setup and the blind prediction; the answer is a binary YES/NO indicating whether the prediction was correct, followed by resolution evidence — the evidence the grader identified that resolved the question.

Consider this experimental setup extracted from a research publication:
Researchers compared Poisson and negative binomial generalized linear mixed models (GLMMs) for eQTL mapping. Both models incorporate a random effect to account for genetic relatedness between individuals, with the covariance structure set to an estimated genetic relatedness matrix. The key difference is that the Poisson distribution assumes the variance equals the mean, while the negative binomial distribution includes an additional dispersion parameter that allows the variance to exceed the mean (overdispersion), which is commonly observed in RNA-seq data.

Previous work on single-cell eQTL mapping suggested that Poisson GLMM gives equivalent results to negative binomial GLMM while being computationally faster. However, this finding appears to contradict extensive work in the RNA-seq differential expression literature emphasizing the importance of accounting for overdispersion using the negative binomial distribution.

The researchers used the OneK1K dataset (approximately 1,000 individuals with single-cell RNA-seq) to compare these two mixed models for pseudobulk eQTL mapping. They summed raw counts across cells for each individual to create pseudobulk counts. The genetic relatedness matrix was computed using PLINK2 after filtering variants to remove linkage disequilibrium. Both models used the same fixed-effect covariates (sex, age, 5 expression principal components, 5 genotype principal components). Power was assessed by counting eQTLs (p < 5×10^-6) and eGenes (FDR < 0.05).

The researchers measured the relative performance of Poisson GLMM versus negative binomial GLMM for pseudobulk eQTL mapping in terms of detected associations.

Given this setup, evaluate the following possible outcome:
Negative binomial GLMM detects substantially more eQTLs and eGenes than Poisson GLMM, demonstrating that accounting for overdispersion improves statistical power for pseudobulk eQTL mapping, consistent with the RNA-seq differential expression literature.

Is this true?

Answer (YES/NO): NO